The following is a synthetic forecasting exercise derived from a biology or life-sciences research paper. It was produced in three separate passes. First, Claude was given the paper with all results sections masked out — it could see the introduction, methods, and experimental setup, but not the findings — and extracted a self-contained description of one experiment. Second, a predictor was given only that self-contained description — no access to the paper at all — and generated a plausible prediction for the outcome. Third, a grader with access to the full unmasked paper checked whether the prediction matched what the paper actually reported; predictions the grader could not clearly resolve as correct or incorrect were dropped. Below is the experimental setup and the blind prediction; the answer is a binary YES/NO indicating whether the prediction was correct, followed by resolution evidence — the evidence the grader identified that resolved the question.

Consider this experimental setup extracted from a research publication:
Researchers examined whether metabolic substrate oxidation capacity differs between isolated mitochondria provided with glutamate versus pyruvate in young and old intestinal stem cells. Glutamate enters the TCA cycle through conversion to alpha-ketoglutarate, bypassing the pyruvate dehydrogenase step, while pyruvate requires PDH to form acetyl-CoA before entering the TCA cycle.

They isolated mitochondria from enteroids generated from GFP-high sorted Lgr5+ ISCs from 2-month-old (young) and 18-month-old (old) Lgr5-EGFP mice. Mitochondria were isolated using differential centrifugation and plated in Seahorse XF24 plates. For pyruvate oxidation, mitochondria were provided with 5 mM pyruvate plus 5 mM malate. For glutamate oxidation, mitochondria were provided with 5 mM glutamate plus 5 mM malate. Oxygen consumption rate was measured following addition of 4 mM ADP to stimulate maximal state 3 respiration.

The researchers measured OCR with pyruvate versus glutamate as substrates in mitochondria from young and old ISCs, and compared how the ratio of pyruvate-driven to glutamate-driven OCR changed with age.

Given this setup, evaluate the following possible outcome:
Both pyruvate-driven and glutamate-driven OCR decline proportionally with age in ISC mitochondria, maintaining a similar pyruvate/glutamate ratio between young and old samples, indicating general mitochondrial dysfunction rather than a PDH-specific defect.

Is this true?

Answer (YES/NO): NO